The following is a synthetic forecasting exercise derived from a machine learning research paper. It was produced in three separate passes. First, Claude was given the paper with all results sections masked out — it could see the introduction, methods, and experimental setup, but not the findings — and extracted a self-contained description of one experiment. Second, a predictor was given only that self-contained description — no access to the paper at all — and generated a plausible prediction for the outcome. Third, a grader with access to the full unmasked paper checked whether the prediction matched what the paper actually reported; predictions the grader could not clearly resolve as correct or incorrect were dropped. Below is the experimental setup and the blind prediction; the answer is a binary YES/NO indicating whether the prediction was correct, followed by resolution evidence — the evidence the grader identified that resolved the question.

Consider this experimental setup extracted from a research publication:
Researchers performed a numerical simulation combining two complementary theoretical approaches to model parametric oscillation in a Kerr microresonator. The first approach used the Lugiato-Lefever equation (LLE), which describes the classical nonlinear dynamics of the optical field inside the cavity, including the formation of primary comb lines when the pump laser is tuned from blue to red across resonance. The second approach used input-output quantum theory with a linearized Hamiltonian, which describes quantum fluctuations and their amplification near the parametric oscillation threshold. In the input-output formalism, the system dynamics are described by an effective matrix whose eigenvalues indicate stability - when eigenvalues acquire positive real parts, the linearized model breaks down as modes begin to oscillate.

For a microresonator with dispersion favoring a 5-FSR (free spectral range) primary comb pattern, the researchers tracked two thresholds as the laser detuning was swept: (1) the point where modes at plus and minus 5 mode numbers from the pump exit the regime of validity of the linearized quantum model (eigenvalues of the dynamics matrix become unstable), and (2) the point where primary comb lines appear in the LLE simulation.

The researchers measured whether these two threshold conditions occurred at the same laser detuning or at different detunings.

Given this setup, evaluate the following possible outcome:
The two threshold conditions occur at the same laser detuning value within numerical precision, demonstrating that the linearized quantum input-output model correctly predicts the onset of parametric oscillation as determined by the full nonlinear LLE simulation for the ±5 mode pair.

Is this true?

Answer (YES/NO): YES